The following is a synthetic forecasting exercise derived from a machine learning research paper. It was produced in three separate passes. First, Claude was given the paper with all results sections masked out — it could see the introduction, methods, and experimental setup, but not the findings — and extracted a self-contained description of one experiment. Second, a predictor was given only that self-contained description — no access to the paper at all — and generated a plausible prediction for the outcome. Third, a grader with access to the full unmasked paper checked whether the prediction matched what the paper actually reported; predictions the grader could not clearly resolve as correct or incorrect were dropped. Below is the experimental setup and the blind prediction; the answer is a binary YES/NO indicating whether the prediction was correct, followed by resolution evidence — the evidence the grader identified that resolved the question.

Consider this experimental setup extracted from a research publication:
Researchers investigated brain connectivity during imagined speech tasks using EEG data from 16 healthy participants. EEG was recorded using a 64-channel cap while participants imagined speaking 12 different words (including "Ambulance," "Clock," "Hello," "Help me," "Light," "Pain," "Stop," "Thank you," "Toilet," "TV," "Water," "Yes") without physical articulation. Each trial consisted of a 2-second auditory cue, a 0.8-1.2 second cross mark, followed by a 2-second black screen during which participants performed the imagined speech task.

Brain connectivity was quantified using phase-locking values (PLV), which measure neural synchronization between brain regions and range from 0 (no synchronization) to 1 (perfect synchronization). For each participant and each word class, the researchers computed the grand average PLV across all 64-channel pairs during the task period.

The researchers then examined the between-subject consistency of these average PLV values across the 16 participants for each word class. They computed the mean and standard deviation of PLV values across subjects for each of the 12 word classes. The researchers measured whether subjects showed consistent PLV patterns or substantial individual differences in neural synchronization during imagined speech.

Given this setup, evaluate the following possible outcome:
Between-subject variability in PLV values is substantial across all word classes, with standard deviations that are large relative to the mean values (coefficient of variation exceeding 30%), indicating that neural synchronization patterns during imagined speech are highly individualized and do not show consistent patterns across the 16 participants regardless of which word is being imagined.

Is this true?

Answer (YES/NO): NO